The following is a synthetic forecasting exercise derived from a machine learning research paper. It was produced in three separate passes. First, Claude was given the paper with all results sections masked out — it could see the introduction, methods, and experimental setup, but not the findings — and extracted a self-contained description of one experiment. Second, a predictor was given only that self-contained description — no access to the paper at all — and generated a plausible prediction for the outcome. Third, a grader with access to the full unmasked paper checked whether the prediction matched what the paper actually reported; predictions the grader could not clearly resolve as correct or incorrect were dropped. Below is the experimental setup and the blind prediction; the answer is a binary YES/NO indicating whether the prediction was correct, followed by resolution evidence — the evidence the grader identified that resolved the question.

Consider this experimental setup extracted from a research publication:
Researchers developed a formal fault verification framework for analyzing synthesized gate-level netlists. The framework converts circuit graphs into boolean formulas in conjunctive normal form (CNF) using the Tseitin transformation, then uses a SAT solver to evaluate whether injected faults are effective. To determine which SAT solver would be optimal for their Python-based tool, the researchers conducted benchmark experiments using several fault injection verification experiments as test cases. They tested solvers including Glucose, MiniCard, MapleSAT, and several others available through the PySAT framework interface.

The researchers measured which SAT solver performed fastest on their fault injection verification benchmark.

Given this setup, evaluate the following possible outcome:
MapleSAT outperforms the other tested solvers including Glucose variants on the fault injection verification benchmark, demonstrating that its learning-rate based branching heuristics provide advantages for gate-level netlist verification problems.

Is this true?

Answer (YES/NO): NO